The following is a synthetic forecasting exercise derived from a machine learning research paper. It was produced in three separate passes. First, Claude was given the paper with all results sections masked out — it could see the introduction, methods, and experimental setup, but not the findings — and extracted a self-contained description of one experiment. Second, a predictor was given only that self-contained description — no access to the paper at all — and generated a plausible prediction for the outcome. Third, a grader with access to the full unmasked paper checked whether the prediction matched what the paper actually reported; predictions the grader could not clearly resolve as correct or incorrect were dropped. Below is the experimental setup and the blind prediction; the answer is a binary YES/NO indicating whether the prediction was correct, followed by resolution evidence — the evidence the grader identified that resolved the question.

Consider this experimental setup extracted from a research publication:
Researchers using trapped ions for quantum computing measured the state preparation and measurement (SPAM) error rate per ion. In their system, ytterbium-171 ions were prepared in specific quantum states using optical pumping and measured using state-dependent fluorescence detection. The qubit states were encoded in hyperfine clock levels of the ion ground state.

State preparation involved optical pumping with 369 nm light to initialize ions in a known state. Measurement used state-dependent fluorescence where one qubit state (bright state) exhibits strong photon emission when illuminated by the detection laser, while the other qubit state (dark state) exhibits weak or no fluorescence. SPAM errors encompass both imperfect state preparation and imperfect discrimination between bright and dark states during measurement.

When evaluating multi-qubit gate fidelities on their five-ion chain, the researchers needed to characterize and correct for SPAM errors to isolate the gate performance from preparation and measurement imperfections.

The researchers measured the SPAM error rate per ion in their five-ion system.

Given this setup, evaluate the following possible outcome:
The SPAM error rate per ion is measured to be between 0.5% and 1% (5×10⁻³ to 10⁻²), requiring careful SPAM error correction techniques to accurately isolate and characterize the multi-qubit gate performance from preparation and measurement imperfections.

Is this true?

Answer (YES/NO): NO